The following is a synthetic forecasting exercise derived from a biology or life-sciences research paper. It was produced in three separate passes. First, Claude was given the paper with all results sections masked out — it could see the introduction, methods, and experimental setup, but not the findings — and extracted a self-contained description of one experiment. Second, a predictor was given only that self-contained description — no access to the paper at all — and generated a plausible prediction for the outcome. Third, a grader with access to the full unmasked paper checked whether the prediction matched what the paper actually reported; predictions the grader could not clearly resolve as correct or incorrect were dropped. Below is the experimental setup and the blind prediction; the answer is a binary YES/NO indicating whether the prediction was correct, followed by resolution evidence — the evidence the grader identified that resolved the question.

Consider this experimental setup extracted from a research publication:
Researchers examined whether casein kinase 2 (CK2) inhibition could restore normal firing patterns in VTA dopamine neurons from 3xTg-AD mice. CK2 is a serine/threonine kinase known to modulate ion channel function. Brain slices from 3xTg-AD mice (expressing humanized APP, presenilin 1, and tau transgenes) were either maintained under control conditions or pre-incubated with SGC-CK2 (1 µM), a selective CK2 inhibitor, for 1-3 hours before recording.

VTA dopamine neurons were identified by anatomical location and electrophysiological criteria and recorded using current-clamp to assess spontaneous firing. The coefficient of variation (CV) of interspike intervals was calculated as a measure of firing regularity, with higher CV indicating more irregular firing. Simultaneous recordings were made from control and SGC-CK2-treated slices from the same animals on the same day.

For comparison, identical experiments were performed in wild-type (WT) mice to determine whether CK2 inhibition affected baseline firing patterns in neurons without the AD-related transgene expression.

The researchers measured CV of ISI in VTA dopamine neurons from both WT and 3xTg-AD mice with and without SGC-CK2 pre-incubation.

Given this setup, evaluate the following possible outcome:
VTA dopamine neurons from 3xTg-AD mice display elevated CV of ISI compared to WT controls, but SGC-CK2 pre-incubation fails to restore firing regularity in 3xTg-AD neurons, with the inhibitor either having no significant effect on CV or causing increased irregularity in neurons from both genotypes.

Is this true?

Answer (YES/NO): NO